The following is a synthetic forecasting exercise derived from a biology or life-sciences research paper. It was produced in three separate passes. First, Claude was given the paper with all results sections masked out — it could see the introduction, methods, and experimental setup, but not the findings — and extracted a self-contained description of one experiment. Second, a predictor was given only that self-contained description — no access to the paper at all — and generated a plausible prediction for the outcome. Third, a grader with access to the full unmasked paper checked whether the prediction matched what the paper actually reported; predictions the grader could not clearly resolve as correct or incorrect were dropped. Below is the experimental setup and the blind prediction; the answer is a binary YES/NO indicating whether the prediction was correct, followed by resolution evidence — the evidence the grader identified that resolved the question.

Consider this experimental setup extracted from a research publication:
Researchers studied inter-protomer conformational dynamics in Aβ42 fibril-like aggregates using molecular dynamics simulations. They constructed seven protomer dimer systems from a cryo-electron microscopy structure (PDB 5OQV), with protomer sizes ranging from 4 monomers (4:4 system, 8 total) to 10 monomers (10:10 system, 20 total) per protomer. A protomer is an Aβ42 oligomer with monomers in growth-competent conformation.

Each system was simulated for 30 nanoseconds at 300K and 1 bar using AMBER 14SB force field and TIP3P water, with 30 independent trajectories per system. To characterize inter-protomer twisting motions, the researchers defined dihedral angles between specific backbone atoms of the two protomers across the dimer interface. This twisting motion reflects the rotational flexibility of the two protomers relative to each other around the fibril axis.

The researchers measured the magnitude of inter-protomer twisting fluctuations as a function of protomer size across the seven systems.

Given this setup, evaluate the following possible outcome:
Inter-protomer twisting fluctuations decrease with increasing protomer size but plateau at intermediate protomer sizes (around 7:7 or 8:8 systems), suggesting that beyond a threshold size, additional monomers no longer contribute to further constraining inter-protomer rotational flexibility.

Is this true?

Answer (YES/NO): NO